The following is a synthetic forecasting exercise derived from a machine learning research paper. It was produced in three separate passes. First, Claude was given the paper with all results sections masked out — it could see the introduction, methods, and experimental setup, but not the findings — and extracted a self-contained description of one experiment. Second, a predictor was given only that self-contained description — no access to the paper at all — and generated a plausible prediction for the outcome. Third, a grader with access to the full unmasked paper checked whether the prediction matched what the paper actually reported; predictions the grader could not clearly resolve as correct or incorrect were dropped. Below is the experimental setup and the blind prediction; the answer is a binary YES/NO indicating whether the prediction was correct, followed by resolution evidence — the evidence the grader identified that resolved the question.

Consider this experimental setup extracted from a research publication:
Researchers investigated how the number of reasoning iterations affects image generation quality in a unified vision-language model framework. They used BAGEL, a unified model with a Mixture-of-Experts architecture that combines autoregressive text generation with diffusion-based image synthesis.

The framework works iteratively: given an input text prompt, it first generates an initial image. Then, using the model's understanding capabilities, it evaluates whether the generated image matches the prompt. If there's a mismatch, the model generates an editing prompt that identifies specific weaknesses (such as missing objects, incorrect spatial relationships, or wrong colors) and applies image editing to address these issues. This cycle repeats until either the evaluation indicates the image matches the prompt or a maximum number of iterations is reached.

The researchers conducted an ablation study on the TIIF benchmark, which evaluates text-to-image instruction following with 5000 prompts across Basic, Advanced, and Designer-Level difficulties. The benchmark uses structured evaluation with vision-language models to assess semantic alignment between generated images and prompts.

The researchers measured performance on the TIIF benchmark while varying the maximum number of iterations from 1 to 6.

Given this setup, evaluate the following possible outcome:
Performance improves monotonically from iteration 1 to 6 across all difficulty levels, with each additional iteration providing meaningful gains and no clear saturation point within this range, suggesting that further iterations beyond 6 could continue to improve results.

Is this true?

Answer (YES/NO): NO